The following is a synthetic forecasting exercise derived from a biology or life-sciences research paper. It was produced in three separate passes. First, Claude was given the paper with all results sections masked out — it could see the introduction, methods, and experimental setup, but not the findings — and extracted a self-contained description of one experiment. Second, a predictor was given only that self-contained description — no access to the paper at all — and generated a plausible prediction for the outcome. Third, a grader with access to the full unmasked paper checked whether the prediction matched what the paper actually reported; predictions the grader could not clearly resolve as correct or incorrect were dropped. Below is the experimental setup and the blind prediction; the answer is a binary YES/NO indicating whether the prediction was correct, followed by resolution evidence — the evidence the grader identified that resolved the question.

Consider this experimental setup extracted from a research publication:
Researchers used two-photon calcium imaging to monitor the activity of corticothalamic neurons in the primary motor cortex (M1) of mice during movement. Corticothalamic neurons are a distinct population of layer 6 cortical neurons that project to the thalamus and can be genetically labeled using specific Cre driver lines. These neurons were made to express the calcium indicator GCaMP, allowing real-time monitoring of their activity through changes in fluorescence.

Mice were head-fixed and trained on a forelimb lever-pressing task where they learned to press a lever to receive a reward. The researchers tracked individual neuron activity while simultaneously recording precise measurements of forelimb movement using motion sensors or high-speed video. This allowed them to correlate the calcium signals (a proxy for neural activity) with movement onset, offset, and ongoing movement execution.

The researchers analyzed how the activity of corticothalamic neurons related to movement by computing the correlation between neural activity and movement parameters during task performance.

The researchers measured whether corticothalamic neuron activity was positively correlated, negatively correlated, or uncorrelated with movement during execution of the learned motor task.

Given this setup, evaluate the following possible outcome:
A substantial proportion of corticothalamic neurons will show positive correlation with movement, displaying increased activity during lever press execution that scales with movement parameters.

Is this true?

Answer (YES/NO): NO